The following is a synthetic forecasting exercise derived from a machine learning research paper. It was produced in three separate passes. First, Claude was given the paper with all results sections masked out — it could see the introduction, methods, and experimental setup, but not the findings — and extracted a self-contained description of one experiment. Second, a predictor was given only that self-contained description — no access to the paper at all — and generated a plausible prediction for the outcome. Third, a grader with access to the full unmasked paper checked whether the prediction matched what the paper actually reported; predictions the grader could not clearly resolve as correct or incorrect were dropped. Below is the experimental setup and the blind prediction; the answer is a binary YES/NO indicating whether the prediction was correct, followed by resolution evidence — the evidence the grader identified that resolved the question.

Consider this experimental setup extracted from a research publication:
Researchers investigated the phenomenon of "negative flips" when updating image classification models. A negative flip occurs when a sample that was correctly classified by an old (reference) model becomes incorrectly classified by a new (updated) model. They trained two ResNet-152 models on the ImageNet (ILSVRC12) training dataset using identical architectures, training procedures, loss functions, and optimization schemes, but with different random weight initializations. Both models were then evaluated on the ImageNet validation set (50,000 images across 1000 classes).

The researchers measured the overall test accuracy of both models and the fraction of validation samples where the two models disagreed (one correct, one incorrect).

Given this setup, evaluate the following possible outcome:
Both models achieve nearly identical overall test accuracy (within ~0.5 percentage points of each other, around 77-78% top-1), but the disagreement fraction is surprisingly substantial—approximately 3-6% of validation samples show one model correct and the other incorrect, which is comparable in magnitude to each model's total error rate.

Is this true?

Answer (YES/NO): NO